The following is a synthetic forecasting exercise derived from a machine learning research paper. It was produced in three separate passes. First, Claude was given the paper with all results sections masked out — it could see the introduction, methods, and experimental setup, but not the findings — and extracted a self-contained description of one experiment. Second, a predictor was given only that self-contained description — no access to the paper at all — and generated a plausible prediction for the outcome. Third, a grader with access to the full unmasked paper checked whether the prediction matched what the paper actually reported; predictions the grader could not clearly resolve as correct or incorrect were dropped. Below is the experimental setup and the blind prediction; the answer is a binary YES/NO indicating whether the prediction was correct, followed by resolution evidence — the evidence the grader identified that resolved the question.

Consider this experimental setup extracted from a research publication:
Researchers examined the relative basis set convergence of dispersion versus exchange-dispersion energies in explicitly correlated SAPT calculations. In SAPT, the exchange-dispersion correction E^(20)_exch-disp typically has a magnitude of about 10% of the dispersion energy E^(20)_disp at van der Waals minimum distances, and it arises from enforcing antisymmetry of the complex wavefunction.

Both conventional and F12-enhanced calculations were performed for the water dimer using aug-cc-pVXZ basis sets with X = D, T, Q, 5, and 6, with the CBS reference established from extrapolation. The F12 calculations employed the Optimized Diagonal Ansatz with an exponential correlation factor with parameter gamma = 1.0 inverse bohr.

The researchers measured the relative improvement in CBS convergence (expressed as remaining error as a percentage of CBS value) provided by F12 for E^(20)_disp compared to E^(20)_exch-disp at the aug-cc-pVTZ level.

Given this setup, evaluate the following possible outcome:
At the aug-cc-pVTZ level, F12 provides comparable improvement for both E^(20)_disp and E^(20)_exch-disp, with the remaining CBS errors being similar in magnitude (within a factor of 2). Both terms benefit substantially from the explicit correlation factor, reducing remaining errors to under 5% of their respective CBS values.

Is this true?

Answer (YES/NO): NO